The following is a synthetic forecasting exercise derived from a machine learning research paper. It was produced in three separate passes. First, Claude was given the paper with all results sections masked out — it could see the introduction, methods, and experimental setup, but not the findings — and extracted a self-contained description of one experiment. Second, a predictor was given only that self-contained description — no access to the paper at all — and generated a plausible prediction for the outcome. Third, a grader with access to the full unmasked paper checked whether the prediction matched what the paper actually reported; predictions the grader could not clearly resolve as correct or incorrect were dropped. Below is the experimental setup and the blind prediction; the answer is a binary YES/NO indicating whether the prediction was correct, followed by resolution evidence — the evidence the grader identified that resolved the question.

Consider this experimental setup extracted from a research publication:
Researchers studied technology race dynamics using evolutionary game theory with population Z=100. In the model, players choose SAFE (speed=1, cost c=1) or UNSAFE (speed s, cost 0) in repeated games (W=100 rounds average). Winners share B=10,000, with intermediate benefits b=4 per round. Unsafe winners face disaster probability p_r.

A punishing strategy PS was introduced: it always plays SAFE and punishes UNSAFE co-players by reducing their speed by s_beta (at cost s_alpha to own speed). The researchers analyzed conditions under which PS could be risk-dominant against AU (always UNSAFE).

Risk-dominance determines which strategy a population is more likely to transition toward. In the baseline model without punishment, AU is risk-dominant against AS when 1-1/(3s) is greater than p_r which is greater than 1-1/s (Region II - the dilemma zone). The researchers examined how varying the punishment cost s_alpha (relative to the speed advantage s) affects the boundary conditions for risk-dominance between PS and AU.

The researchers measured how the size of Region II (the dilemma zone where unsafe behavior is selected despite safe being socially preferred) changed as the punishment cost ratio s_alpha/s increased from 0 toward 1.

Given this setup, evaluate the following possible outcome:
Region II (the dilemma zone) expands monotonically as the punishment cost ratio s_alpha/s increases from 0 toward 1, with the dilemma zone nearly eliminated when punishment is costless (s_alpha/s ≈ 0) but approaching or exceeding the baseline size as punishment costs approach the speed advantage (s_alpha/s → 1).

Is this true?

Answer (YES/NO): NO